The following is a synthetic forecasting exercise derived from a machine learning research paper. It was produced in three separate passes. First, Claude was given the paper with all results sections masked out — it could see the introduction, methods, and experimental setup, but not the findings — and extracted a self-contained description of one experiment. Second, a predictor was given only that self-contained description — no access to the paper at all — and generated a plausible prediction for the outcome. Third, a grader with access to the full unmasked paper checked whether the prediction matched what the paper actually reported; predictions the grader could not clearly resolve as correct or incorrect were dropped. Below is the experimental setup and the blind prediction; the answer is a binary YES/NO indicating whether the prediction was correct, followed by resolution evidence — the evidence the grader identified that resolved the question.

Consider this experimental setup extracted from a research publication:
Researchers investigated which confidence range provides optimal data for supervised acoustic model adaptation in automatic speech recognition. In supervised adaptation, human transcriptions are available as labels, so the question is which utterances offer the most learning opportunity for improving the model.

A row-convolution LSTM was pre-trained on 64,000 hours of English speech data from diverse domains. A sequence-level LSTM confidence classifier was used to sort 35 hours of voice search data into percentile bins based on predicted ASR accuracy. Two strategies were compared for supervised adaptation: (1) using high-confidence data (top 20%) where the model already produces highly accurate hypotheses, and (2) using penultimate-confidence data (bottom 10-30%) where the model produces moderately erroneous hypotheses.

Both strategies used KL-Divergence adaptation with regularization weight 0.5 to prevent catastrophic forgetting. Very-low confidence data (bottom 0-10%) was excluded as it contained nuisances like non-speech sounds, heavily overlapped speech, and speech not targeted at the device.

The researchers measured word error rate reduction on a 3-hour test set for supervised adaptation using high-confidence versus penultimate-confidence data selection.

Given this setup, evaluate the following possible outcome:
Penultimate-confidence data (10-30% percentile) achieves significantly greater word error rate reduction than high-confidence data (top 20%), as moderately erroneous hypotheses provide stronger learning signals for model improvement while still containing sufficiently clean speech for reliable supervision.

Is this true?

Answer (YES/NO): YES